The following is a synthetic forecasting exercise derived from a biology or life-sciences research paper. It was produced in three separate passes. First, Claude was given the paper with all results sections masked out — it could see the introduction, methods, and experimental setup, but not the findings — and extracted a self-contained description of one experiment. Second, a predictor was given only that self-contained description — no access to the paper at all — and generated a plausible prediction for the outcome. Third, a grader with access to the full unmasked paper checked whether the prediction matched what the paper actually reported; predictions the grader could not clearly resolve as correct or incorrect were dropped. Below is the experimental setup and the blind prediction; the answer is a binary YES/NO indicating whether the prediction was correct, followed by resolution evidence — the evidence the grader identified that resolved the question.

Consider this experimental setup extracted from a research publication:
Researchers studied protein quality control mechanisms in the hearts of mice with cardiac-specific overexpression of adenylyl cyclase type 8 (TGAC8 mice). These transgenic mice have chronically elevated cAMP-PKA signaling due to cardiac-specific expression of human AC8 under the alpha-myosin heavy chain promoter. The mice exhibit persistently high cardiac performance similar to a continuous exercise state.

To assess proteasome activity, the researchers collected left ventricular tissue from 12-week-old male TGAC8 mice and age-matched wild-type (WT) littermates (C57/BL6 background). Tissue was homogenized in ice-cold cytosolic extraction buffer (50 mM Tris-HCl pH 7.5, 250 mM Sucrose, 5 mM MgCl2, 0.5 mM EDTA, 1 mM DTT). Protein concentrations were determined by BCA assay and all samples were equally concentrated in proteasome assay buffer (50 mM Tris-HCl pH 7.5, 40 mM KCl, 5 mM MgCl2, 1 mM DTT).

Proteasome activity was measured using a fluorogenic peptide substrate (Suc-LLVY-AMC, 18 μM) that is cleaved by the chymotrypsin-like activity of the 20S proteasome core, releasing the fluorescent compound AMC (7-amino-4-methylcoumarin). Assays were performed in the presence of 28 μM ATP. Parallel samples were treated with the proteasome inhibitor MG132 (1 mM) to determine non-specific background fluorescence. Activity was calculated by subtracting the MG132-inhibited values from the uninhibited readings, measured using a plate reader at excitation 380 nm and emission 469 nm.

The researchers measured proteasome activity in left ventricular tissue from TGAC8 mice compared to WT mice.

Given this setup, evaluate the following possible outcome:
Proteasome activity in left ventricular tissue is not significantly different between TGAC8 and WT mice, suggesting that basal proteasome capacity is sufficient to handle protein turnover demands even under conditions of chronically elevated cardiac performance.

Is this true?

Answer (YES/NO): NO